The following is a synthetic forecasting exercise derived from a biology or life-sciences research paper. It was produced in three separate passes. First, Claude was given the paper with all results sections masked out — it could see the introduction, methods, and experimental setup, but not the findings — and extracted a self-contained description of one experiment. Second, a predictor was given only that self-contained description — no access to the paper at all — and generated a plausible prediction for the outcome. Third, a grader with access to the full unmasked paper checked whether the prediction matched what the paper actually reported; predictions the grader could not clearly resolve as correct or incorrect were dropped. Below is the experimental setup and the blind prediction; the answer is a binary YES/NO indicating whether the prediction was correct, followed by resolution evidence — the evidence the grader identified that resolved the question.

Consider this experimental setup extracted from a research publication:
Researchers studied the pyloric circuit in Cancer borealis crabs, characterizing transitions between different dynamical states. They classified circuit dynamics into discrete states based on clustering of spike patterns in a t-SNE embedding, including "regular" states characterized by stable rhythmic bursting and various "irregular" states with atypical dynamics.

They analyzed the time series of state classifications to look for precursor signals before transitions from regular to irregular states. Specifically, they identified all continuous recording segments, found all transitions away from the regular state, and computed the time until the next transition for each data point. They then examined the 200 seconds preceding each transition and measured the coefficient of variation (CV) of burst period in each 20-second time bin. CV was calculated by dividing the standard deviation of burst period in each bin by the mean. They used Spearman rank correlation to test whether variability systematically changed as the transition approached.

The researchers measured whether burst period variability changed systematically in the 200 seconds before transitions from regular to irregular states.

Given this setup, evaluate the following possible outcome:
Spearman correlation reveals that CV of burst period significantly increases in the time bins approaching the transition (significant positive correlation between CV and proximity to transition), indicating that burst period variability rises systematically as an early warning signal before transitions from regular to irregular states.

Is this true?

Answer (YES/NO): NO